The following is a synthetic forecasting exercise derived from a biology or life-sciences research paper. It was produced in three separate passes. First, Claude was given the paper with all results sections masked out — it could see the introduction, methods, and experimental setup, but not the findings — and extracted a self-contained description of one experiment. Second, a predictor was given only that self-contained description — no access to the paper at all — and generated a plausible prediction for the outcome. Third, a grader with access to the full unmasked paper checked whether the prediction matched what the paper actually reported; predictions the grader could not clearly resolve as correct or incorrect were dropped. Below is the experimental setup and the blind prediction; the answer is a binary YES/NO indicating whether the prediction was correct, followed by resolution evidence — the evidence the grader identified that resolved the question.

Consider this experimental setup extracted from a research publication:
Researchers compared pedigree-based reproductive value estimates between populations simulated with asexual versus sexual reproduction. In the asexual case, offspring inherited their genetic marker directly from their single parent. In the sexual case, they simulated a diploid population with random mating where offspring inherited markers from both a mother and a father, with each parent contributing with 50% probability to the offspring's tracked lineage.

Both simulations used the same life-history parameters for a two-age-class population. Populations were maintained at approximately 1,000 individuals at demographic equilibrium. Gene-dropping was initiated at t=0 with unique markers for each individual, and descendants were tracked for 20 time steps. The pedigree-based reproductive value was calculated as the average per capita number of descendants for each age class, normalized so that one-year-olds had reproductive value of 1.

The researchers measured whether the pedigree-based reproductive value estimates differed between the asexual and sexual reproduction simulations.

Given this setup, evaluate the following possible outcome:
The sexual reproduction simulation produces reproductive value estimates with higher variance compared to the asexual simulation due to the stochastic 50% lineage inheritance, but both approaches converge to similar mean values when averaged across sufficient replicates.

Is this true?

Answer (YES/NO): NO